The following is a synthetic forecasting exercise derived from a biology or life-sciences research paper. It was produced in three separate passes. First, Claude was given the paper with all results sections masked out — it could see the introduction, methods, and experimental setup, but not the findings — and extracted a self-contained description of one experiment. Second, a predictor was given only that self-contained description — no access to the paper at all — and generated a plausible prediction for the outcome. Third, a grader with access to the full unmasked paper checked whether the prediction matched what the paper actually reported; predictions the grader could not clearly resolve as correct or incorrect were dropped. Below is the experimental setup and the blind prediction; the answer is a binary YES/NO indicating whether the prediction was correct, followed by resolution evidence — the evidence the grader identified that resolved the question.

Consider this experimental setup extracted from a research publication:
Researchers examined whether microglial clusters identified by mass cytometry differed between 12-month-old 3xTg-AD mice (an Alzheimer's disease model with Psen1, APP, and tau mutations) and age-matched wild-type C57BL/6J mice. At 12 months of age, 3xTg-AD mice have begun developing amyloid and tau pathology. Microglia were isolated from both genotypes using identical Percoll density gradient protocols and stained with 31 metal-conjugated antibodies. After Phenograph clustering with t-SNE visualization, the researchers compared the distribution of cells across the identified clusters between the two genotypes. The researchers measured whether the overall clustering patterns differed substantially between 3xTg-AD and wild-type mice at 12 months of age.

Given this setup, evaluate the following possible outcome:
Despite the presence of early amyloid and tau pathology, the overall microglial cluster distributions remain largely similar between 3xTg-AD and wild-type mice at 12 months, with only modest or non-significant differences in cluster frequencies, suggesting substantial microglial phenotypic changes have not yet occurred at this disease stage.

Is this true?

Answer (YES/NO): NO